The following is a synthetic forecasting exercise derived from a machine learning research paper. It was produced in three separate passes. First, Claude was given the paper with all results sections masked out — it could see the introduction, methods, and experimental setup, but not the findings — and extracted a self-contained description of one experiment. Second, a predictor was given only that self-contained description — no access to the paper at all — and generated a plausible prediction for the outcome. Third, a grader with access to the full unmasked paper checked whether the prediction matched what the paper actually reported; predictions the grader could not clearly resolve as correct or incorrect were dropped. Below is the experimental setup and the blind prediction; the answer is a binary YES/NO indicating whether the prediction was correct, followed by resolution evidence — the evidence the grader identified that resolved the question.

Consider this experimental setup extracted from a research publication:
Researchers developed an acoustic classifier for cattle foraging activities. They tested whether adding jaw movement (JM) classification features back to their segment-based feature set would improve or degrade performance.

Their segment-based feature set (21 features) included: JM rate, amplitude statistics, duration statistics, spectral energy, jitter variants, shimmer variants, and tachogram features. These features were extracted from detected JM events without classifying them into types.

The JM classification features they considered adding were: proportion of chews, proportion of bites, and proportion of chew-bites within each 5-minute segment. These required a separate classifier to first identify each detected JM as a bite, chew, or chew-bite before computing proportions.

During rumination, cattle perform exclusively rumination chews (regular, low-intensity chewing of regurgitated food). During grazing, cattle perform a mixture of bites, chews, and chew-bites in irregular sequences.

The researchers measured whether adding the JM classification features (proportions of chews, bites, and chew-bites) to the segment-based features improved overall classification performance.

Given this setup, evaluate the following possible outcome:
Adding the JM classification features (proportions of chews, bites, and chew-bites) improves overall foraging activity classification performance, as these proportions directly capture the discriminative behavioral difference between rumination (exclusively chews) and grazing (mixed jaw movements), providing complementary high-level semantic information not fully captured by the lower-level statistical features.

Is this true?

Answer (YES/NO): YES